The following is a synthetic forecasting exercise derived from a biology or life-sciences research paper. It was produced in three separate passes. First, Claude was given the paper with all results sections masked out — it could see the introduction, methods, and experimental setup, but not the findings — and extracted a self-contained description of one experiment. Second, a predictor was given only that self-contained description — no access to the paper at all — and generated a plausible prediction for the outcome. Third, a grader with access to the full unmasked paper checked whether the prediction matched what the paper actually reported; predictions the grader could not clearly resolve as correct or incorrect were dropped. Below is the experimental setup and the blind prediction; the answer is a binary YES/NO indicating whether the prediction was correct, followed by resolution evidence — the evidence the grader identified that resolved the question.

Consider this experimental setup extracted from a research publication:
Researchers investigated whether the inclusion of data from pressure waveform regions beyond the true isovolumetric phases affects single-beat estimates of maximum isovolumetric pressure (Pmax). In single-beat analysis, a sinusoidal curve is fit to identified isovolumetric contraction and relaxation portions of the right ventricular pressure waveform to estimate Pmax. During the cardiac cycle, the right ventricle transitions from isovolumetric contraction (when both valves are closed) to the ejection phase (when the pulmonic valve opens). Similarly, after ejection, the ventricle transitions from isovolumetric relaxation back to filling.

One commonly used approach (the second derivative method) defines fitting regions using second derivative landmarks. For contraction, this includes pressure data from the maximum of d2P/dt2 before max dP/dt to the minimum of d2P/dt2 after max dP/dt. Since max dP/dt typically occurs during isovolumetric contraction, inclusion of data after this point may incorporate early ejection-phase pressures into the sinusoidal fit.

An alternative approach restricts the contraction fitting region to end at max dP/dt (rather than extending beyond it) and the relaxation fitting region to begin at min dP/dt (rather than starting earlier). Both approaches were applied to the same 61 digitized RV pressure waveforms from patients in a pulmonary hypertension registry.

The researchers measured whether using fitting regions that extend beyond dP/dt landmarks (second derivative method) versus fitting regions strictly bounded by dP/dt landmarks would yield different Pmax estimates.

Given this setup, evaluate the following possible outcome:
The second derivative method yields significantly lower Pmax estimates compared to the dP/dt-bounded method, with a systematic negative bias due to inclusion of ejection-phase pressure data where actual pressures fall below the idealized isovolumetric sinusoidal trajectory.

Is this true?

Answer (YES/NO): YES